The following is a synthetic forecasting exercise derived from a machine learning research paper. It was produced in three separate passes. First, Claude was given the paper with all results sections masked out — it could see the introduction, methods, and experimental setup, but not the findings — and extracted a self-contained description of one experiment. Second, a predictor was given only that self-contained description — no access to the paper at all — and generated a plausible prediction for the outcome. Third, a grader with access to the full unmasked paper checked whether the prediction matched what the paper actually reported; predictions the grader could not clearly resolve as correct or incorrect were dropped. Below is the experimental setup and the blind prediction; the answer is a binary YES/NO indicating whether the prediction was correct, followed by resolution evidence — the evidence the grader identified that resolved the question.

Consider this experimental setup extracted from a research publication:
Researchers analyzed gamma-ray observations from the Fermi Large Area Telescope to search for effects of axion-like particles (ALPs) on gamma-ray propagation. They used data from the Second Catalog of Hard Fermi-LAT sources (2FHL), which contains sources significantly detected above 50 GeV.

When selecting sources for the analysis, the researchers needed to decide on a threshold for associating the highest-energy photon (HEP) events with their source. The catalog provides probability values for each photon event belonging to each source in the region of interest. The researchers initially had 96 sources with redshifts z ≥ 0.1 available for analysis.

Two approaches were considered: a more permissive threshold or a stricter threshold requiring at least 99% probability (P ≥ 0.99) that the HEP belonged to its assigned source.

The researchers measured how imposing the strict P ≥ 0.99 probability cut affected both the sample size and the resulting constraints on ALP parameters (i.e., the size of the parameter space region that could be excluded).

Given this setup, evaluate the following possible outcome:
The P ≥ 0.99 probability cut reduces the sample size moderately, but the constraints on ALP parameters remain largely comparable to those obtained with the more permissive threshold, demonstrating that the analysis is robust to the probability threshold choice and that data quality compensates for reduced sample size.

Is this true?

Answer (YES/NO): NO